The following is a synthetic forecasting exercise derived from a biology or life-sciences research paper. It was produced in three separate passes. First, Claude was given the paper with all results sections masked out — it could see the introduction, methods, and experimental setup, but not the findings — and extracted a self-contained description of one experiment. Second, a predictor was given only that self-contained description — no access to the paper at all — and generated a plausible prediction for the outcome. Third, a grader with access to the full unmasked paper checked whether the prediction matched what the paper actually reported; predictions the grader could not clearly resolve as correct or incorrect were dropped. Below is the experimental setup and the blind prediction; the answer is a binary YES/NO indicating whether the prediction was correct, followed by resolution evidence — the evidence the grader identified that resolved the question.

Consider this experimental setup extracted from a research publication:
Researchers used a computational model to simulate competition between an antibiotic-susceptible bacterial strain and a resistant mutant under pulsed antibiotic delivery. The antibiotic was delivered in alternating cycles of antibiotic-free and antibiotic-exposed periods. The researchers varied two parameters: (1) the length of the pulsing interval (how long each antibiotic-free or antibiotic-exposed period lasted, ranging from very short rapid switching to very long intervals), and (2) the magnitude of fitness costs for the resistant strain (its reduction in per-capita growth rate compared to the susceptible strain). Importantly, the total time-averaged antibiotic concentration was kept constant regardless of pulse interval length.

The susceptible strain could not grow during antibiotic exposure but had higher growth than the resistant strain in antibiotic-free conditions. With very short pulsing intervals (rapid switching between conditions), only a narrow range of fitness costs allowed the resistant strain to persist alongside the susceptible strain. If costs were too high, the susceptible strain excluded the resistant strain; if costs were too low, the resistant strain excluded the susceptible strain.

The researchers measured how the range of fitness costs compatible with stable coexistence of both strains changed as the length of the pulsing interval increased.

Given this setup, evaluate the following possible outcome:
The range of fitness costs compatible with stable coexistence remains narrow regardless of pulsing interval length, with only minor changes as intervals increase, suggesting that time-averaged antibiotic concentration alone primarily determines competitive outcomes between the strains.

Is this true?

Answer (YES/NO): NO